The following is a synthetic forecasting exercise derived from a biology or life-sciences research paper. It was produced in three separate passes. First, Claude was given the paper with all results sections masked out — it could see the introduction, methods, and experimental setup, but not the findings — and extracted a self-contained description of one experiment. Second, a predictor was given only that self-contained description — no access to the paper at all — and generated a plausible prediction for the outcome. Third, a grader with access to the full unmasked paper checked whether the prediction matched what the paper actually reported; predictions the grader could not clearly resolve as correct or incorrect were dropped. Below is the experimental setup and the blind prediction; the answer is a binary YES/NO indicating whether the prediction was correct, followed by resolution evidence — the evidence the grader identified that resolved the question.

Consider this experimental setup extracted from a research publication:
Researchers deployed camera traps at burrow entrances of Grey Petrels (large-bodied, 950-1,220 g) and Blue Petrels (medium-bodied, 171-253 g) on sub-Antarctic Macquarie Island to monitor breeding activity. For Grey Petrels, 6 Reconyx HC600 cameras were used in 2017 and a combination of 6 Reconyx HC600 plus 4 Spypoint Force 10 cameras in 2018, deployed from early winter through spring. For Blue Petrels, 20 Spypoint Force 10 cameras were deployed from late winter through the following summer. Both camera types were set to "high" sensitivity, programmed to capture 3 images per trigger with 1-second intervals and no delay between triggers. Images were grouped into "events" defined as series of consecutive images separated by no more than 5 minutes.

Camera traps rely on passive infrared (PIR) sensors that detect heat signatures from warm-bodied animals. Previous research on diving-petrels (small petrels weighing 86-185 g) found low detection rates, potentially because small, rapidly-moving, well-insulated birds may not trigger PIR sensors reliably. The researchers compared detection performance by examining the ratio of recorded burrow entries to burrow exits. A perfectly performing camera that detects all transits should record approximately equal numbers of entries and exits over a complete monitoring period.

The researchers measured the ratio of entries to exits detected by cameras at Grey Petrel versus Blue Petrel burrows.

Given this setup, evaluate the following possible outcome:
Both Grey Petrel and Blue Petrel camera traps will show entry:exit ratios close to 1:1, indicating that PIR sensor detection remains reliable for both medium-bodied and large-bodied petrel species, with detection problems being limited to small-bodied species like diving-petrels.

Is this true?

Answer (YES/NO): NO